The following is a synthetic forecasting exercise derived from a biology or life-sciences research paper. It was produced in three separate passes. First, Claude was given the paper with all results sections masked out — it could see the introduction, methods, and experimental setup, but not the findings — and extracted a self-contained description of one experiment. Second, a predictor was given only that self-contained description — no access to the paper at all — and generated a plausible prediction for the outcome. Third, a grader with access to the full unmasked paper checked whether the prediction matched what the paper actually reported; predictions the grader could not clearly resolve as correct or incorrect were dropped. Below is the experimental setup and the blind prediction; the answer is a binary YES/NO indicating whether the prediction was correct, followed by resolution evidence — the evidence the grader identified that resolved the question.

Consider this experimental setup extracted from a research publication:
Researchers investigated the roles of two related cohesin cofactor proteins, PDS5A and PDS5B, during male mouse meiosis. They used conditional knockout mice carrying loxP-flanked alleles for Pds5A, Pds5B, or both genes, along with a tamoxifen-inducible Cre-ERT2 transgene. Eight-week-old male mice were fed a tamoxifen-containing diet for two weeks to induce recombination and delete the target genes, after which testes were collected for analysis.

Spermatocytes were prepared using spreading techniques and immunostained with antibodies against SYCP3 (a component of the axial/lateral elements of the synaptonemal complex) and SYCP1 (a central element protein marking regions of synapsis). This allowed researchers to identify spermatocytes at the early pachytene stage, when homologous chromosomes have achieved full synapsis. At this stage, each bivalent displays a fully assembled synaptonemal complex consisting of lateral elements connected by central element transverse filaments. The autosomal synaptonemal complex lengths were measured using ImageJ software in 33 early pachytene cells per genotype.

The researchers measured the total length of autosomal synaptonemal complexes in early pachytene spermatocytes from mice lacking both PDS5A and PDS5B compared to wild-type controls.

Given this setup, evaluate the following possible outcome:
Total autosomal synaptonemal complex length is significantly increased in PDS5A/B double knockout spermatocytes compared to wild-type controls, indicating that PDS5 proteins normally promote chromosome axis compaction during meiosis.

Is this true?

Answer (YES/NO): NO